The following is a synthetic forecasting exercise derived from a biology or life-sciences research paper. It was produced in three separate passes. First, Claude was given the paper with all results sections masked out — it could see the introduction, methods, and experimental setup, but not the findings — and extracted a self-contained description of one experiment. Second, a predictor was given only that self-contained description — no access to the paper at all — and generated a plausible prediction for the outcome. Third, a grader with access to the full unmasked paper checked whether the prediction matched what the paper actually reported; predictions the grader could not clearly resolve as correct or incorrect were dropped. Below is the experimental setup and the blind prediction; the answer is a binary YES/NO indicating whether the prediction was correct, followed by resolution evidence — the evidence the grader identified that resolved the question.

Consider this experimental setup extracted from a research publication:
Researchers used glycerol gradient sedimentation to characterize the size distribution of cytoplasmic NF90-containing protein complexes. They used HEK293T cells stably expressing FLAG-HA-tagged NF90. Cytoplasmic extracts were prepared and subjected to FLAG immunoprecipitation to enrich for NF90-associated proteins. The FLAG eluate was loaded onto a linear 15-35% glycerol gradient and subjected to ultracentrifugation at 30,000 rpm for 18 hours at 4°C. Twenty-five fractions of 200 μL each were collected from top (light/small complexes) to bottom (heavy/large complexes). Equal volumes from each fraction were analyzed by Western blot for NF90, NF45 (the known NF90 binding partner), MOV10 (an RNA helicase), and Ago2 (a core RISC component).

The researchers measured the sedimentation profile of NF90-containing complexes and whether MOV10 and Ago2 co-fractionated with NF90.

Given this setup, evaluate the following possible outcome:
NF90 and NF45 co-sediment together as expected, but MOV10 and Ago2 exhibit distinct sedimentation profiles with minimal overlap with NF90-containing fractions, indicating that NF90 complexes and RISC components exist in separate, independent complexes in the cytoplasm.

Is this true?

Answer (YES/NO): NO